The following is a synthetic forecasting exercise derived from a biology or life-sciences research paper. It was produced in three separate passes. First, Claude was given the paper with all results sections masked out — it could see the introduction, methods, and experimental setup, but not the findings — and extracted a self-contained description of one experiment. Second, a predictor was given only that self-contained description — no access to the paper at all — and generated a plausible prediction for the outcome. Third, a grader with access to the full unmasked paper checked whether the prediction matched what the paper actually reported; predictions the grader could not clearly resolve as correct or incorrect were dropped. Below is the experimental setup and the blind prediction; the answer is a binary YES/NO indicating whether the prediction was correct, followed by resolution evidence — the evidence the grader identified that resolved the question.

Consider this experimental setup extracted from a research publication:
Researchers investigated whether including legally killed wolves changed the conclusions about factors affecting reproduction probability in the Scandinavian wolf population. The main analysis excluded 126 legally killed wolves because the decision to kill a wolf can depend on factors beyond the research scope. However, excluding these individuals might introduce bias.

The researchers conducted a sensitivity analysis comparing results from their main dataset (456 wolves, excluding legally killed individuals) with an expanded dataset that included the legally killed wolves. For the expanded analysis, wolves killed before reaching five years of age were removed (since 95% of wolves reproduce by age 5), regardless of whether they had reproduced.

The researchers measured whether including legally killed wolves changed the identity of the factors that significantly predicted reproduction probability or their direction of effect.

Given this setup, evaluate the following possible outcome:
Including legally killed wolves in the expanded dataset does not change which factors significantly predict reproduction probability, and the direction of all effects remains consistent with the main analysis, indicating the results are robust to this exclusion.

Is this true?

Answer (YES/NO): YES